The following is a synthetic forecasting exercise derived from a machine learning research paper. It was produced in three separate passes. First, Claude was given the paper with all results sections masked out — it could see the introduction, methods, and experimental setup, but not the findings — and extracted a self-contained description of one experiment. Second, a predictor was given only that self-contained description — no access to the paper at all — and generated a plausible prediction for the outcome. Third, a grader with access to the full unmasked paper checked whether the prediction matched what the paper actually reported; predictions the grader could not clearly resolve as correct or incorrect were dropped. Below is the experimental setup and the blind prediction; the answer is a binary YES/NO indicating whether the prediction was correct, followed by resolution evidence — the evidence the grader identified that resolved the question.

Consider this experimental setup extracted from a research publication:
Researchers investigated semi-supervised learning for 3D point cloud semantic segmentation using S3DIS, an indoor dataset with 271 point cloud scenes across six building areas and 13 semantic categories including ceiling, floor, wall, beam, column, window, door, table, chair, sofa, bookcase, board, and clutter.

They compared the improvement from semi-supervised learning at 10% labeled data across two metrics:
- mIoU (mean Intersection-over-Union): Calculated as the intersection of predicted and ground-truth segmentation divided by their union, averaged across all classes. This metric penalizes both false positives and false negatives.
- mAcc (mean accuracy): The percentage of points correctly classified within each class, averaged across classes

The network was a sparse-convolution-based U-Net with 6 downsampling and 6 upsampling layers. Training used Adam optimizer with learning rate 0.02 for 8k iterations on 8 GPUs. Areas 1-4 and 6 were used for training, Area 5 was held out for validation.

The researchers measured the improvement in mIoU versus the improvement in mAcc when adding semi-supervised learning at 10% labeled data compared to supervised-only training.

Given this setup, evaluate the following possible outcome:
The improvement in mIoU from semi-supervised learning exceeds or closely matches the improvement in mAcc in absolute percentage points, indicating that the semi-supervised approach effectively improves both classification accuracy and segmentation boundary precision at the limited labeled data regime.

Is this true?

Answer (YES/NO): NO